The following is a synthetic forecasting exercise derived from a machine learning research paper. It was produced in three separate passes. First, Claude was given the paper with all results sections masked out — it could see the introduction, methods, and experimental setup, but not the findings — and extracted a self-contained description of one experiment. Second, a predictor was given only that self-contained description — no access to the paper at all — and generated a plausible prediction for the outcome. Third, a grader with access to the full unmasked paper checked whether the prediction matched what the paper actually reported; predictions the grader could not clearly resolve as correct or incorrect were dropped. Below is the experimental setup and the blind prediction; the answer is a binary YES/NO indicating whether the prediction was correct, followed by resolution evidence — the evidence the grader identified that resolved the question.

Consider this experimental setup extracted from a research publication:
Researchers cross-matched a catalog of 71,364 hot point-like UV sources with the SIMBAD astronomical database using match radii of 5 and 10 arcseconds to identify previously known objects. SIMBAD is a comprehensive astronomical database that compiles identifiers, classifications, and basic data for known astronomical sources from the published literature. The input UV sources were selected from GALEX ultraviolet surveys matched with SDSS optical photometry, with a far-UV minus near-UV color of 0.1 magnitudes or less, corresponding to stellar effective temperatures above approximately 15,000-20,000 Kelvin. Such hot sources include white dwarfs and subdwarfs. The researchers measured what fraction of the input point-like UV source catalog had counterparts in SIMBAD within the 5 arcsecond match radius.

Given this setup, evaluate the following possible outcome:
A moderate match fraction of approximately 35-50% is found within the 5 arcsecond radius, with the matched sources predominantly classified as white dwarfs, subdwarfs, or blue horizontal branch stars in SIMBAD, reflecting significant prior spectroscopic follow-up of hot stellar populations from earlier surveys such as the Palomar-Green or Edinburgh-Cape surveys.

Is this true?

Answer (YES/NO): YES